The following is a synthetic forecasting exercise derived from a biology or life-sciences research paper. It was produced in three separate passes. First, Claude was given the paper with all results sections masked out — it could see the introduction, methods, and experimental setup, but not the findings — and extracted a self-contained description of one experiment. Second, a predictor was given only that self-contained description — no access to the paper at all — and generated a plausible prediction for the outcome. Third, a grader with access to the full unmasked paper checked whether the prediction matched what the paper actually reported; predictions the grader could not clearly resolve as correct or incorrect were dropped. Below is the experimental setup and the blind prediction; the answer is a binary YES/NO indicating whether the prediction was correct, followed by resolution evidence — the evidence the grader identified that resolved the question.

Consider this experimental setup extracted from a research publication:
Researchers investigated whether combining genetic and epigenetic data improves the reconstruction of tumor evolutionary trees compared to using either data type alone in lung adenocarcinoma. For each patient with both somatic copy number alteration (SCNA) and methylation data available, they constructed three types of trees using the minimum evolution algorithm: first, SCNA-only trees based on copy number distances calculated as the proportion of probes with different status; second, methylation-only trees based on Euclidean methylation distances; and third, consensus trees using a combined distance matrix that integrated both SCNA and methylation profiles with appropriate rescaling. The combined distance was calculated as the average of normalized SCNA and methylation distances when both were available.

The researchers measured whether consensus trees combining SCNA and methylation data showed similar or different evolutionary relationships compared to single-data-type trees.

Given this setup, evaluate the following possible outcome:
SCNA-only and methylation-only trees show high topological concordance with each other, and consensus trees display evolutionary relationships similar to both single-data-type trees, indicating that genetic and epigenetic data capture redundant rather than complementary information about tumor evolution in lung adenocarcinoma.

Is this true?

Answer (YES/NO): NO